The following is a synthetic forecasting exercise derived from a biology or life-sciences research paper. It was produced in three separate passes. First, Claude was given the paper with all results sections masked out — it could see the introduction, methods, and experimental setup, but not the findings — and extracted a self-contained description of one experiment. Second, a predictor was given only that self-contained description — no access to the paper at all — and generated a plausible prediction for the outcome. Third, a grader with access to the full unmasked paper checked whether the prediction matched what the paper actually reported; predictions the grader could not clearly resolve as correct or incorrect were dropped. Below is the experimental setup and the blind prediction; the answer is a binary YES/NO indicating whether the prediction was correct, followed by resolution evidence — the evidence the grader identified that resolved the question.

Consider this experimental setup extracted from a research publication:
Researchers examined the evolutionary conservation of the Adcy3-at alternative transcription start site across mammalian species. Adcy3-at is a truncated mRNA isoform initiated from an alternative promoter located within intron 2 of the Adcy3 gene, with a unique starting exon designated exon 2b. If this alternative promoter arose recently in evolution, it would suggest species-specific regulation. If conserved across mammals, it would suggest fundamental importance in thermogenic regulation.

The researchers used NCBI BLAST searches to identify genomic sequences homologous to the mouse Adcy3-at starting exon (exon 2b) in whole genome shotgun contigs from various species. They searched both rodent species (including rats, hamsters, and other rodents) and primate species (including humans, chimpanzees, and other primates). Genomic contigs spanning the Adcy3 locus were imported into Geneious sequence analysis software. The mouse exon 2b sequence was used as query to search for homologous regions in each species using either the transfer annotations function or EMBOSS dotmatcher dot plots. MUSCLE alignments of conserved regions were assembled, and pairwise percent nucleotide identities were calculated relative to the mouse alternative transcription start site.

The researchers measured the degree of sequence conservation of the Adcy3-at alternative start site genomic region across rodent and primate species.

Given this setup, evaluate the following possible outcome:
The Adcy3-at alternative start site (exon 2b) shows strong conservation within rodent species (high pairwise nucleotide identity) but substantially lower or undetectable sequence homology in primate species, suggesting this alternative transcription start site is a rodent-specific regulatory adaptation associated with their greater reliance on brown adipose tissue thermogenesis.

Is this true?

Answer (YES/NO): YES